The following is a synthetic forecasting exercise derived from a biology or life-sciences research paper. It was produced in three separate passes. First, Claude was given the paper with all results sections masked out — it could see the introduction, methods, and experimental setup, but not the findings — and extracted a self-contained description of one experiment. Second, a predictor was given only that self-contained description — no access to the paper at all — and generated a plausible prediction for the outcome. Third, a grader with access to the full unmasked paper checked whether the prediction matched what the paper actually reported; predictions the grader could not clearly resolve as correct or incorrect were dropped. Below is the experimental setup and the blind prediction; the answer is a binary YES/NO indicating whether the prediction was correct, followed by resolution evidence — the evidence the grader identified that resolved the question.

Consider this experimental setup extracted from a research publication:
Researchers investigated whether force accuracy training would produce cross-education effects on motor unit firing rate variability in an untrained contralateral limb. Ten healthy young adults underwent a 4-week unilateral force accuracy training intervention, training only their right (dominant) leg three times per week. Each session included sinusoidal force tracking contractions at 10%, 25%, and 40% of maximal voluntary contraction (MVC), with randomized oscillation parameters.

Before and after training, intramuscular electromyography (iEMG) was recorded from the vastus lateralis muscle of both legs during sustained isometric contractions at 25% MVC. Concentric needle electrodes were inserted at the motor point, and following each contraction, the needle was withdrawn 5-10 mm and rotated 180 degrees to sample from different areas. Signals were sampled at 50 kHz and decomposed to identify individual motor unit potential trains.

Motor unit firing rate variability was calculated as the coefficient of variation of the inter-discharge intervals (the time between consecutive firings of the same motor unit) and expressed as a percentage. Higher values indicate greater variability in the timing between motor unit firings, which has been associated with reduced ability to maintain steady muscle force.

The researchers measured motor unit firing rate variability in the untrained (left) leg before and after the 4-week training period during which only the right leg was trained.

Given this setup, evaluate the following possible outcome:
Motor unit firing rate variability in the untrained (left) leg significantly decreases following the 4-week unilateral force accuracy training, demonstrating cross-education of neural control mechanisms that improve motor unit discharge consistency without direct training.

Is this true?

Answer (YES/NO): NO